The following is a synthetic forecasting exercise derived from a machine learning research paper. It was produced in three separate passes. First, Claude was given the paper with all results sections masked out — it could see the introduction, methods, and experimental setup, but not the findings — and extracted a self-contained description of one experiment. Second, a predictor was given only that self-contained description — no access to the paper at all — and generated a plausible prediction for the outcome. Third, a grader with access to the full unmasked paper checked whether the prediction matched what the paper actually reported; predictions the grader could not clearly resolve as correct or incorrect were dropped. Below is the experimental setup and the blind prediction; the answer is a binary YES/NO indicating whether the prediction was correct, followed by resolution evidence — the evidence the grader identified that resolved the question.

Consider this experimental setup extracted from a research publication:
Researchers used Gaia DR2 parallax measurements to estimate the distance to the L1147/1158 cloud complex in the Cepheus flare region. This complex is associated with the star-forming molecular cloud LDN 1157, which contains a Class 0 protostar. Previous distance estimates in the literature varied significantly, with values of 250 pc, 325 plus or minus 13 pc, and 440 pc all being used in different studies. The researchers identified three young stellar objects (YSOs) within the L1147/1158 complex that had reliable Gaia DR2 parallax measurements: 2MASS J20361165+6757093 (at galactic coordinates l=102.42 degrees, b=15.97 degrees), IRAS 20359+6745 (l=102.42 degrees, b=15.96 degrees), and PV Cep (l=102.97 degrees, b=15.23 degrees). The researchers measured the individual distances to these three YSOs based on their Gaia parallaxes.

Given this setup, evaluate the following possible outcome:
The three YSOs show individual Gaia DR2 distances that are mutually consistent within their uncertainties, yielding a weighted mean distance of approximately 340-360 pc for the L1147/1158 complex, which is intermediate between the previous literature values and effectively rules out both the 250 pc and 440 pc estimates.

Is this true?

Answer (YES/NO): YES